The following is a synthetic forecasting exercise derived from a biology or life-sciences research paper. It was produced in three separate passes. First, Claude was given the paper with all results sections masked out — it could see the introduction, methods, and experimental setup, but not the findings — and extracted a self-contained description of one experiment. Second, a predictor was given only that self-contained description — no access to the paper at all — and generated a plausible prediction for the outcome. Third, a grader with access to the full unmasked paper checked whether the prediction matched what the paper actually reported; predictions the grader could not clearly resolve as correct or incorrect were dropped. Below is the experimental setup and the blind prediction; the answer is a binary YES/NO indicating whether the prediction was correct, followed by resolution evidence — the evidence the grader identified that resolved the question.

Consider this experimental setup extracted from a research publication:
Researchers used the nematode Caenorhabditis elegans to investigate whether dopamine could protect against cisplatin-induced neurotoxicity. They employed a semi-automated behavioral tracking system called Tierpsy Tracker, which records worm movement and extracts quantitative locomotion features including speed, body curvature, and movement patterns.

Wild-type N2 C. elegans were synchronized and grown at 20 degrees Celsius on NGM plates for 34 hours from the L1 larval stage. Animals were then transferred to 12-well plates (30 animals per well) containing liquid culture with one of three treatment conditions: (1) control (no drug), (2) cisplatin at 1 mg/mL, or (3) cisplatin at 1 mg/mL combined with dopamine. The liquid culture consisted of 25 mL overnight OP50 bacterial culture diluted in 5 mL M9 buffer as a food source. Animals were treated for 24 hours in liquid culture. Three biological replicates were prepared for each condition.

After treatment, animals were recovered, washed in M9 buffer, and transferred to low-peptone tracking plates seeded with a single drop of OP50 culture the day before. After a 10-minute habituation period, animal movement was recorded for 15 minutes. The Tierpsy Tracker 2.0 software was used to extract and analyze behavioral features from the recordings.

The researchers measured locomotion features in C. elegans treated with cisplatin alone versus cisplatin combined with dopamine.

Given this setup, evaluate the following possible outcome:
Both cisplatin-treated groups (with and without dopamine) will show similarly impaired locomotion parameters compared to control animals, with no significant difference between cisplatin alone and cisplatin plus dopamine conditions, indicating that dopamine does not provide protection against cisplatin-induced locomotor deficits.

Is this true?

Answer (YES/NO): NO